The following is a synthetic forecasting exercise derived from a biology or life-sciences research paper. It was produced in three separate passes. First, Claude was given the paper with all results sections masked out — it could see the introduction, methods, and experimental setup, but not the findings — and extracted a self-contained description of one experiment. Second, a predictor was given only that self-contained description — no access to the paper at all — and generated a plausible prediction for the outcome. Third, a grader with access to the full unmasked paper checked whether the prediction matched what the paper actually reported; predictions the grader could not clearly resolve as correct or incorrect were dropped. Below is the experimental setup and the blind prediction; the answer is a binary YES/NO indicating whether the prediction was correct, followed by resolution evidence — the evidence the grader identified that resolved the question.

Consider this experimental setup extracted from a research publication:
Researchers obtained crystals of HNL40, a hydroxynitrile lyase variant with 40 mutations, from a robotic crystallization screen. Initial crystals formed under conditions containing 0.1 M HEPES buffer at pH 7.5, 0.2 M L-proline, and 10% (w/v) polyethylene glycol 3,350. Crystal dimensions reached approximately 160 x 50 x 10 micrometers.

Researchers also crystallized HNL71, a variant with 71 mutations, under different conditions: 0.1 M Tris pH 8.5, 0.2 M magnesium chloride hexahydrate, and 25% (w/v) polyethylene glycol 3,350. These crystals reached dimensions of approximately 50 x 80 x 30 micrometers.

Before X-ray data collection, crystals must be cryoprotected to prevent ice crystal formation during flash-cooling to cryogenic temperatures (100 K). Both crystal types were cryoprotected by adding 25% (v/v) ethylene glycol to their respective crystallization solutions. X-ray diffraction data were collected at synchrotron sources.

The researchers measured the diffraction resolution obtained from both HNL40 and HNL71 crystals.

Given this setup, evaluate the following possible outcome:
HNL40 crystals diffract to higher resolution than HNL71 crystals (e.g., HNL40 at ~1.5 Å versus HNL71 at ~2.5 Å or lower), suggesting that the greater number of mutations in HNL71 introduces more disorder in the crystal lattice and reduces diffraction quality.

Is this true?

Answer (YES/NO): NO